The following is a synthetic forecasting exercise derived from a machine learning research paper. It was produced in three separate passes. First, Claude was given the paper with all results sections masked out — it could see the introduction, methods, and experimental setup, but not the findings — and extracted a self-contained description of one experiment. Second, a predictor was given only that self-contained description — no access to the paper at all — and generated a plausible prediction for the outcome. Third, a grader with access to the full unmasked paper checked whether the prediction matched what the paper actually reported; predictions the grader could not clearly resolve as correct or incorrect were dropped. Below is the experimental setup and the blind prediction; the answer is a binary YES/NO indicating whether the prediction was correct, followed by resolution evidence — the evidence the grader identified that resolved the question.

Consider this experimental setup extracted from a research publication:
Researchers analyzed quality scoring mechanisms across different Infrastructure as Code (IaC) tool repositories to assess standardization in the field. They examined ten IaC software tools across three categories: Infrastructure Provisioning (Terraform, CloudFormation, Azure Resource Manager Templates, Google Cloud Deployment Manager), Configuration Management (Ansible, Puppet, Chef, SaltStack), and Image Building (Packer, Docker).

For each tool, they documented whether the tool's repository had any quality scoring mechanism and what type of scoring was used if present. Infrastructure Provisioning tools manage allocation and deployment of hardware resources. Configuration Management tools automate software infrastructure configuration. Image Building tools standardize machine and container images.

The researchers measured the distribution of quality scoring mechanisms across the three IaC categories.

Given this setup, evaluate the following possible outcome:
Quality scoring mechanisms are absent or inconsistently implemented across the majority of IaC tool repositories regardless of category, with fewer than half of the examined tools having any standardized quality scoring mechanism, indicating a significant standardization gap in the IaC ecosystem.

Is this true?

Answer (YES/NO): NO